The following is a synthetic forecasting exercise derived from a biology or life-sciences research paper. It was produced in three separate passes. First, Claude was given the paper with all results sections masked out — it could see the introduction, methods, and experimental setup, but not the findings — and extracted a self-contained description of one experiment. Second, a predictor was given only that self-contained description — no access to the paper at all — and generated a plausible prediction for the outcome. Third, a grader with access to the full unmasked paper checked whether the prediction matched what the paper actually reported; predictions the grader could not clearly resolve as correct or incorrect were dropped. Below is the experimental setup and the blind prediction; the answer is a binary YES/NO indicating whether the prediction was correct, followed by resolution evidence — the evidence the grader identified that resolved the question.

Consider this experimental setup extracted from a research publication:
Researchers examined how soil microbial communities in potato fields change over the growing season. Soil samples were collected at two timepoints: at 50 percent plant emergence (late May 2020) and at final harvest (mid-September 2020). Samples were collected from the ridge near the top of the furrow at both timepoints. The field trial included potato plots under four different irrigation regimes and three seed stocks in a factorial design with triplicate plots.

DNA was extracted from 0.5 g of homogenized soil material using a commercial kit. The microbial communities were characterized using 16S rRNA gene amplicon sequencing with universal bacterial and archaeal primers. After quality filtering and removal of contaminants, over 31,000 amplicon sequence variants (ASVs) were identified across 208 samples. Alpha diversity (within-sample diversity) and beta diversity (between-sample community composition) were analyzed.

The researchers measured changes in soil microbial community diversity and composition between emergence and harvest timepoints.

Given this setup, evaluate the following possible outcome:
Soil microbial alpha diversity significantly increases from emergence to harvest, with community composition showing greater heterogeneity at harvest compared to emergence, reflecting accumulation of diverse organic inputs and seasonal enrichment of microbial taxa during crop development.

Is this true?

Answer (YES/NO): NO